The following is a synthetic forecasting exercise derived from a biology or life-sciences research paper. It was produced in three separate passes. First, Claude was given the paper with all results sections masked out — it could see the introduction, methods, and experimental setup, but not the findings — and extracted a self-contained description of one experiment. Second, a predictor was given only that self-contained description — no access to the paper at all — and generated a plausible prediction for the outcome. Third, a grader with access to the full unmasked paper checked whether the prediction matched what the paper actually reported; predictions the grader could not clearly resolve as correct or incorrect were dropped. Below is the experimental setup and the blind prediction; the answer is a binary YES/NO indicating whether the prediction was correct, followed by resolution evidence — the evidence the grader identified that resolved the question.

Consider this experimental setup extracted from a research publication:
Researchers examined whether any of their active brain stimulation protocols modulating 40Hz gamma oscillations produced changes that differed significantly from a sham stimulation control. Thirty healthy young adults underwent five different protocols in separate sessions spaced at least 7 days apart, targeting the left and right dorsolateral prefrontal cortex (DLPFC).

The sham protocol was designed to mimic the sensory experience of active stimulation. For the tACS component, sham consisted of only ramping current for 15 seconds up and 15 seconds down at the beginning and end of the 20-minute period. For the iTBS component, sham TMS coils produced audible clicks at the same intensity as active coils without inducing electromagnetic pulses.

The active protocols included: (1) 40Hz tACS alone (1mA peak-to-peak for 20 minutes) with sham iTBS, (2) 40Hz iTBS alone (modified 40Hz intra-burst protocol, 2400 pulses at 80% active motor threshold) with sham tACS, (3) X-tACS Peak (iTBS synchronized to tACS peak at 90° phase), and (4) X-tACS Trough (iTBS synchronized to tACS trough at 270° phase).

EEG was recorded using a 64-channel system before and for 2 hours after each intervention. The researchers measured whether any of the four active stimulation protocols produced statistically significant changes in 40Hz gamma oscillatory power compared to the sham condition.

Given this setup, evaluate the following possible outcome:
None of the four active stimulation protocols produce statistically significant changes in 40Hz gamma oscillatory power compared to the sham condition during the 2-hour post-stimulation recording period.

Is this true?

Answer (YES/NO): NO